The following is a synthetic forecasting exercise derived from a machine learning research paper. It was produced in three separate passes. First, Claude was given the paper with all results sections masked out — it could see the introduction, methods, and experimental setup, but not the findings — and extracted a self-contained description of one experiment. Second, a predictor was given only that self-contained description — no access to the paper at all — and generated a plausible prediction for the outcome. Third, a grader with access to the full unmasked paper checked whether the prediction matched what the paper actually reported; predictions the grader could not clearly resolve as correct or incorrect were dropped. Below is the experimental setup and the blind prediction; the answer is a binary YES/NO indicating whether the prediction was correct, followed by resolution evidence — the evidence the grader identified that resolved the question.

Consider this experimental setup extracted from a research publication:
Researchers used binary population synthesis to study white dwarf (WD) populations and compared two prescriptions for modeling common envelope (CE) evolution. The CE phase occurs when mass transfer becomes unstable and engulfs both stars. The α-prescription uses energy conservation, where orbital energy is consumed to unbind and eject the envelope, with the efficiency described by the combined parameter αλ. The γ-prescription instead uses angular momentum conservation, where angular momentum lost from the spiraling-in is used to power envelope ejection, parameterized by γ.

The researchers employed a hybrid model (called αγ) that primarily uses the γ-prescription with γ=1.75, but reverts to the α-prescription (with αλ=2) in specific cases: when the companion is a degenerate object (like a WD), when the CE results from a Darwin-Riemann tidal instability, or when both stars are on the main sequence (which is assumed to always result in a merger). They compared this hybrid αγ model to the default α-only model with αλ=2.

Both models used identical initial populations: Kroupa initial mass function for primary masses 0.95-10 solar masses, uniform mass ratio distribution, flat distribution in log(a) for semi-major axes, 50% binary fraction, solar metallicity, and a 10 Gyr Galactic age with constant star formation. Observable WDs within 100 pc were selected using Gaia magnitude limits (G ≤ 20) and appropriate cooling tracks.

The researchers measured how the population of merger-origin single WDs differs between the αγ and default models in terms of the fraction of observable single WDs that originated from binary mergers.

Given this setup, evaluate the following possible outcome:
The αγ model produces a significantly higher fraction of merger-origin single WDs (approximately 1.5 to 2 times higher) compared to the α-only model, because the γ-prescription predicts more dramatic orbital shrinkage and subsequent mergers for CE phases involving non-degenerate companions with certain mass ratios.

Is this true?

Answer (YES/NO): NO